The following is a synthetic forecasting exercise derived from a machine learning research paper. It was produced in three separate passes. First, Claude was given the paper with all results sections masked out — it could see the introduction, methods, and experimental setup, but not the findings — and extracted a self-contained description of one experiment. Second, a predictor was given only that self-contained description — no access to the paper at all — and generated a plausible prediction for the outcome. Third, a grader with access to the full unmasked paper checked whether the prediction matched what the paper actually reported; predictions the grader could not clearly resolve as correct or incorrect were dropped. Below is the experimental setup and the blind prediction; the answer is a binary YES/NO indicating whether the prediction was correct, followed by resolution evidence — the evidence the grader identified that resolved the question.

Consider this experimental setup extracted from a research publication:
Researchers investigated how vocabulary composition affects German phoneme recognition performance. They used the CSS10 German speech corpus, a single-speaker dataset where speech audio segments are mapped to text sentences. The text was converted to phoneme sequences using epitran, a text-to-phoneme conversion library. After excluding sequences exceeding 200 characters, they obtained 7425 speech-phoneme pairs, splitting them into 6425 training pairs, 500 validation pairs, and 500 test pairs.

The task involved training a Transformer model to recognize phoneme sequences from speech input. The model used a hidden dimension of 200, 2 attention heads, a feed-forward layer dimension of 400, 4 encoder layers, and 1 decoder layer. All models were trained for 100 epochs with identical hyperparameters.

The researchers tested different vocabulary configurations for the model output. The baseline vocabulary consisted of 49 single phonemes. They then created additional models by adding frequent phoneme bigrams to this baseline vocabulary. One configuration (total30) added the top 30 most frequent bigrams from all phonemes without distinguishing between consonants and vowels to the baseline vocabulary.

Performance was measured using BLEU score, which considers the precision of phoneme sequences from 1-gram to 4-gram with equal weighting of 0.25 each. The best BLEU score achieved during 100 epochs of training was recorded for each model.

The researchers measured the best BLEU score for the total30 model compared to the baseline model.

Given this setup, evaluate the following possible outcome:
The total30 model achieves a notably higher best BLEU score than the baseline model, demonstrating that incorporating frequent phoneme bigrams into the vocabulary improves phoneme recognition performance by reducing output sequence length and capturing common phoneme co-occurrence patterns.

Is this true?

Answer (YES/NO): NO